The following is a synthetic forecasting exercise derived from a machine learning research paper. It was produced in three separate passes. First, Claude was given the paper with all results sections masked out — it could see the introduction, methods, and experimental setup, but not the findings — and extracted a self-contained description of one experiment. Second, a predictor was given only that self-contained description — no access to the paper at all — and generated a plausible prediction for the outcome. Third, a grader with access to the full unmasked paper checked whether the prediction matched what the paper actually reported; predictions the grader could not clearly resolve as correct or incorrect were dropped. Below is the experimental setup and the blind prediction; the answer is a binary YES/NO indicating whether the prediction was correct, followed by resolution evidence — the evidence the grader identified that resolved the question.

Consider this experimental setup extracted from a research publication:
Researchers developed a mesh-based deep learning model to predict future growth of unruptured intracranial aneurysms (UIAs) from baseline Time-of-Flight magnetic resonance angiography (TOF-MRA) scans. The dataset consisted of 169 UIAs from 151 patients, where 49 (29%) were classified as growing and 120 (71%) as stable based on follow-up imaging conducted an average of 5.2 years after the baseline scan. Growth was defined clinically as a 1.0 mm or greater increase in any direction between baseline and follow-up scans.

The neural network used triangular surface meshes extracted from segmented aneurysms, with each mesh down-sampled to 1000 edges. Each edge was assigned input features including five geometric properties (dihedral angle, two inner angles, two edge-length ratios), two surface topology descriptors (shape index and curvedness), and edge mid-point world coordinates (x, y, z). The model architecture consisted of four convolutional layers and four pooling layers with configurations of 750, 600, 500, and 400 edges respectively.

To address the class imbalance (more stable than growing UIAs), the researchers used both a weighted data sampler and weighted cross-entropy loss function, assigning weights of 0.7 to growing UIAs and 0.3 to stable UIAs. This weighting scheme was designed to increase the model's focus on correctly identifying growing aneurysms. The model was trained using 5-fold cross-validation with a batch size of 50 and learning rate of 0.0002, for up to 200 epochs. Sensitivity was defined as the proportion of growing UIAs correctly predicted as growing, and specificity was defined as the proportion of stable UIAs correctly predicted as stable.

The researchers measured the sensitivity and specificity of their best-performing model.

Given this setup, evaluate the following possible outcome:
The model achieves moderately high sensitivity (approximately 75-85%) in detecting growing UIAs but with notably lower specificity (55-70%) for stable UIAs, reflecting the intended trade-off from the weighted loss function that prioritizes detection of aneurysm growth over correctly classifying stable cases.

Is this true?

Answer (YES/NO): NO